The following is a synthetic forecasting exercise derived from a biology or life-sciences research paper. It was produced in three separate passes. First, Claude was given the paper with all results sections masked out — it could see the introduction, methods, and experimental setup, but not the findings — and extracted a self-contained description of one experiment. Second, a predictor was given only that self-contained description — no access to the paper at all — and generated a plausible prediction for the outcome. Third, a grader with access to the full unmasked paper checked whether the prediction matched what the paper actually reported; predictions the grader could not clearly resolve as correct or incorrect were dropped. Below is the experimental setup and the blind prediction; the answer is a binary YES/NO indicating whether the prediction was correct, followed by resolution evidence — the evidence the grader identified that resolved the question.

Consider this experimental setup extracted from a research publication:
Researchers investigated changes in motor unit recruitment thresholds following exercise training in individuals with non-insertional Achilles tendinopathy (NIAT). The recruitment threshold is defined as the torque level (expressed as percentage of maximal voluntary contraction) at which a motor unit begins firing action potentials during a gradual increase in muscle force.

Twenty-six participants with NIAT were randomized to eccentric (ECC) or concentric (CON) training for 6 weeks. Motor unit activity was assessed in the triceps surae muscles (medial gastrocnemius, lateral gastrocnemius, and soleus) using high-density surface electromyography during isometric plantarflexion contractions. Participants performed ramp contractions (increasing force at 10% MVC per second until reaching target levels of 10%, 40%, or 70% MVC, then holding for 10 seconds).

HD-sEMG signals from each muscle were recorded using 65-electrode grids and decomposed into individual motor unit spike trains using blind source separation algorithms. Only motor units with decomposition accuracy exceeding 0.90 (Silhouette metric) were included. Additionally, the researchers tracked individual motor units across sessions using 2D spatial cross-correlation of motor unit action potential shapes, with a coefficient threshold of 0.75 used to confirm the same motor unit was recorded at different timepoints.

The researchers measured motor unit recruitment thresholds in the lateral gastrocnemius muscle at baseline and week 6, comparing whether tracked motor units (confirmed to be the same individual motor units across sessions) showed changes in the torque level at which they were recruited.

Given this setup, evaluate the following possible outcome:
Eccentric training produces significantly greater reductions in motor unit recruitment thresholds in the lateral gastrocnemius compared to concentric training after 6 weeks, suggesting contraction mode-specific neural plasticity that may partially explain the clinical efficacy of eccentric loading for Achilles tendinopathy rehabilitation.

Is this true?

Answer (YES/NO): NO